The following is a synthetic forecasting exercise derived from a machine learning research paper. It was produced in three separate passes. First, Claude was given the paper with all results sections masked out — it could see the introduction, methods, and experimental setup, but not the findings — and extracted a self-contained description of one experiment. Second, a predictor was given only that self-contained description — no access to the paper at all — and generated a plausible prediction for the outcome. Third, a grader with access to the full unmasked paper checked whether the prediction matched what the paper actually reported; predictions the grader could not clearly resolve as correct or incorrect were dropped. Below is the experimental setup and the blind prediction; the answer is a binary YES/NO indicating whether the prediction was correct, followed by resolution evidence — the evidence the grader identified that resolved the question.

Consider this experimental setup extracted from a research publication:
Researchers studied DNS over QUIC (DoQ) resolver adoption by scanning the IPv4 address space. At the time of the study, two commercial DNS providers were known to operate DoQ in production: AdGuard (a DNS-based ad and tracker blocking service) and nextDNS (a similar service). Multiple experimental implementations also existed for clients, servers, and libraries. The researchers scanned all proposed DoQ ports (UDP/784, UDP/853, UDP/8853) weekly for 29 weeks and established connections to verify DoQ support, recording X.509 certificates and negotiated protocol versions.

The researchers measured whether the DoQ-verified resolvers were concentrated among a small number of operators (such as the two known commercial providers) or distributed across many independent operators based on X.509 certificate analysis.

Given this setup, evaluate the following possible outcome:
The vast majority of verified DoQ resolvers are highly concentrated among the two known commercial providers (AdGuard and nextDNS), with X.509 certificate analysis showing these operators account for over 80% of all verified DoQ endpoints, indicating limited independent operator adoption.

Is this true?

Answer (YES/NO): NO